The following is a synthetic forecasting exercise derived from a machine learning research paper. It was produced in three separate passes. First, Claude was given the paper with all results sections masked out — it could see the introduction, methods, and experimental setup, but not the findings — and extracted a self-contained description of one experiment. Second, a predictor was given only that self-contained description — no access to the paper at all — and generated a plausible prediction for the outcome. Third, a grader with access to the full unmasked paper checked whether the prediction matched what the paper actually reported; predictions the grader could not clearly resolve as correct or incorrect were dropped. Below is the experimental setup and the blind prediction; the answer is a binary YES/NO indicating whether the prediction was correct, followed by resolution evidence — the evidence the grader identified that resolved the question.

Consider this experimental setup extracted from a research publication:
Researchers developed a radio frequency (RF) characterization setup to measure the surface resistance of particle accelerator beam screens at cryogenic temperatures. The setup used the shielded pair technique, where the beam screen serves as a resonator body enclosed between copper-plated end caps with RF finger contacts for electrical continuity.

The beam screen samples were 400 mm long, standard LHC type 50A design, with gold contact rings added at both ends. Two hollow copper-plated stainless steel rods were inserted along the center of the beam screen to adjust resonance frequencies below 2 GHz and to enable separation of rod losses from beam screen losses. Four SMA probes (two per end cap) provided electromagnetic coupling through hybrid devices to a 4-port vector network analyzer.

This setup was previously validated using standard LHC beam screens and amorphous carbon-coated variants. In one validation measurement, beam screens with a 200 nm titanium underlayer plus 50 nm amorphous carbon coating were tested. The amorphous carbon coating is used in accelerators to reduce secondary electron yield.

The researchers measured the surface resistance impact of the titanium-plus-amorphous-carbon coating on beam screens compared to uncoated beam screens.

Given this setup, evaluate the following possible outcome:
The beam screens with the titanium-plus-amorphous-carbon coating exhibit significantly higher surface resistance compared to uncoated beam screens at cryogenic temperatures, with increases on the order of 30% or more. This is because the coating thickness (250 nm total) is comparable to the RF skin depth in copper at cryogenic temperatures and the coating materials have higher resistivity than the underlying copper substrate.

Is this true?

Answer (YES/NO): NO